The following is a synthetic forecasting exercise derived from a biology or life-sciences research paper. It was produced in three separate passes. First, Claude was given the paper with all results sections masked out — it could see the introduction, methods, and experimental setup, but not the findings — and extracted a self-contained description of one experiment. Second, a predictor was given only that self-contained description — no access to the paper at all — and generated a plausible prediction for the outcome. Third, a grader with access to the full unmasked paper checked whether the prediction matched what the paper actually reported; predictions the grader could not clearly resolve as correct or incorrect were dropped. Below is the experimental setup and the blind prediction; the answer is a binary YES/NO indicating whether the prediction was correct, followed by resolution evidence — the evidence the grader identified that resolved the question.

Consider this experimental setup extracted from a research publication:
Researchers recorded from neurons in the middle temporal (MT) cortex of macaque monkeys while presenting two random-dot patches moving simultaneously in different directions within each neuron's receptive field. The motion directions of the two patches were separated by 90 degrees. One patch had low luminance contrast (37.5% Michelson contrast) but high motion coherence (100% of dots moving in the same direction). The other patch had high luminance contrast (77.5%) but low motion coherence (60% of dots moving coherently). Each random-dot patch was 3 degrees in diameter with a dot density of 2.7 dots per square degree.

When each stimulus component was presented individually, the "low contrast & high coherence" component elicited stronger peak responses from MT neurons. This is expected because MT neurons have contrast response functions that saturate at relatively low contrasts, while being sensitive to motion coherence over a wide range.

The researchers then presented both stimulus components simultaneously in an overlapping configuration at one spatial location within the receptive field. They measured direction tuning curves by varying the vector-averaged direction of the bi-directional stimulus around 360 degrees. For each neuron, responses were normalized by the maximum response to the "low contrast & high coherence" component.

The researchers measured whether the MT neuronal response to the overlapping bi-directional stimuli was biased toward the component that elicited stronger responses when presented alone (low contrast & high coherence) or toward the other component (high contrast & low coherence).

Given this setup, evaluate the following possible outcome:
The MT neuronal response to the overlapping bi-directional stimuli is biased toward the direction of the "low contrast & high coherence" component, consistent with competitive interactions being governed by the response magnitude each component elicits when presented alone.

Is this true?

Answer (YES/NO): NO